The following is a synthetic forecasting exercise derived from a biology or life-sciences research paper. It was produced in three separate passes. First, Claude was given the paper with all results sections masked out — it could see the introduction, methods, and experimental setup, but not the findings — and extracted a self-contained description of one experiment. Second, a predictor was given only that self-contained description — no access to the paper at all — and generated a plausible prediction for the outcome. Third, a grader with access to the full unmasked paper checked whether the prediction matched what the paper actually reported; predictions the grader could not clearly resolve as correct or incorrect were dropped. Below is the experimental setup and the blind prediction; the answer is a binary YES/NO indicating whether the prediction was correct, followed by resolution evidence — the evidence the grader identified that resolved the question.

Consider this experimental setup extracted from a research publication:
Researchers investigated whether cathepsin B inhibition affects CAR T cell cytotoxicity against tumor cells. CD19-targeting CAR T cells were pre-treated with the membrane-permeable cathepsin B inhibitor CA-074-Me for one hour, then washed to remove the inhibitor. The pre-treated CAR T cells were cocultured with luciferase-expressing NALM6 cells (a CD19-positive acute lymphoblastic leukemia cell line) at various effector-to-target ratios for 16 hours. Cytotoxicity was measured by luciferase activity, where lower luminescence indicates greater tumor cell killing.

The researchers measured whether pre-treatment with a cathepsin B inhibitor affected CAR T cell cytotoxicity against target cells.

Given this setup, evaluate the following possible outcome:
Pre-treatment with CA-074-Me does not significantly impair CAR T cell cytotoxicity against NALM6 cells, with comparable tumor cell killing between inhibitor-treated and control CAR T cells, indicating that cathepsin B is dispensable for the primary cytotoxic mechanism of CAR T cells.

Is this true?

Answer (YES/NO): YES